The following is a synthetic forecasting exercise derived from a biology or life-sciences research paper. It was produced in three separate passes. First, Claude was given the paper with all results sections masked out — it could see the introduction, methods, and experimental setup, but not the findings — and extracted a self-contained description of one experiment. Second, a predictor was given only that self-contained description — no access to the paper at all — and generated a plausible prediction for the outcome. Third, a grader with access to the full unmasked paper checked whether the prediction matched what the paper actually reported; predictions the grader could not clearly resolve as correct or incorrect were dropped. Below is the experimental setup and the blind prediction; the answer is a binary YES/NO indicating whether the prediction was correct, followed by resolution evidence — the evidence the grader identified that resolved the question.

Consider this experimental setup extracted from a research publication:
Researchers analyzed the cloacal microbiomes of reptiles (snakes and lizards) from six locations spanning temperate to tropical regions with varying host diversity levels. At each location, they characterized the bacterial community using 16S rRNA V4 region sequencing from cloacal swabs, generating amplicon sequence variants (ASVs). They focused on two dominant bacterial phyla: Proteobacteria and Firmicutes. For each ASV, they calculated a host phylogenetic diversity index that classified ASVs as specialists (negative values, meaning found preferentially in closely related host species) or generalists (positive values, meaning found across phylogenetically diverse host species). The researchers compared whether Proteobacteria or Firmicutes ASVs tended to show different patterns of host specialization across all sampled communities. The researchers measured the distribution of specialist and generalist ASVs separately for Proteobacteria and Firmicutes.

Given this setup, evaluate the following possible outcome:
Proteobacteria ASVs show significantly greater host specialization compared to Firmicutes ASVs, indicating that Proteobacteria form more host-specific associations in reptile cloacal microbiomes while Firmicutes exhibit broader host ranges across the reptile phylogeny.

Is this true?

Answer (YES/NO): NO